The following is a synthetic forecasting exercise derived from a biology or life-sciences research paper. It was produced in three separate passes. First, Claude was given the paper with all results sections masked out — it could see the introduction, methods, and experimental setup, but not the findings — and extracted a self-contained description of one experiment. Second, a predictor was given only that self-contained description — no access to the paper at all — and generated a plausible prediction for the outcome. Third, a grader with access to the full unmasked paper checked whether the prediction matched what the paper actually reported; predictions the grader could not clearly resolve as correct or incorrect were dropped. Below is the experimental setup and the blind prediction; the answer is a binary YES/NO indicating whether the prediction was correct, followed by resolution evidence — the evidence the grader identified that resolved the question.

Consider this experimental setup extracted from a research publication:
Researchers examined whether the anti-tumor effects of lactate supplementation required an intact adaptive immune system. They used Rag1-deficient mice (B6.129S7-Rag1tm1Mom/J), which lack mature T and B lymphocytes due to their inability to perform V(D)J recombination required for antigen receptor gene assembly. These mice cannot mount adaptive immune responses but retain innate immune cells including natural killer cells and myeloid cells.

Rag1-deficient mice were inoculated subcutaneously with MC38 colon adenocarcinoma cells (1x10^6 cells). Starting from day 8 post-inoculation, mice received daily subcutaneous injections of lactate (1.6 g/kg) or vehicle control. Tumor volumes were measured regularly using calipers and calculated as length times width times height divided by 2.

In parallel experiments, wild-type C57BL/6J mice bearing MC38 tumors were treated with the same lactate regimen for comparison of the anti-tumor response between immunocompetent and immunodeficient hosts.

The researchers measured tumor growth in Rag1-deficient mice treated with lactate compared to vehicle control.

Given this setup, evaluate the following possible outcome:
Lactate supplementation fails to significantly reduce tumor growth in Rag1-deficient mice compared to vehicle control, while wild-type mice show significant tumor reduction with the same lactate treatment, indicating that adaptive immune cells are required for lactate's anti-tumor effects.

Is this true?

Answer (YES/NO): YES